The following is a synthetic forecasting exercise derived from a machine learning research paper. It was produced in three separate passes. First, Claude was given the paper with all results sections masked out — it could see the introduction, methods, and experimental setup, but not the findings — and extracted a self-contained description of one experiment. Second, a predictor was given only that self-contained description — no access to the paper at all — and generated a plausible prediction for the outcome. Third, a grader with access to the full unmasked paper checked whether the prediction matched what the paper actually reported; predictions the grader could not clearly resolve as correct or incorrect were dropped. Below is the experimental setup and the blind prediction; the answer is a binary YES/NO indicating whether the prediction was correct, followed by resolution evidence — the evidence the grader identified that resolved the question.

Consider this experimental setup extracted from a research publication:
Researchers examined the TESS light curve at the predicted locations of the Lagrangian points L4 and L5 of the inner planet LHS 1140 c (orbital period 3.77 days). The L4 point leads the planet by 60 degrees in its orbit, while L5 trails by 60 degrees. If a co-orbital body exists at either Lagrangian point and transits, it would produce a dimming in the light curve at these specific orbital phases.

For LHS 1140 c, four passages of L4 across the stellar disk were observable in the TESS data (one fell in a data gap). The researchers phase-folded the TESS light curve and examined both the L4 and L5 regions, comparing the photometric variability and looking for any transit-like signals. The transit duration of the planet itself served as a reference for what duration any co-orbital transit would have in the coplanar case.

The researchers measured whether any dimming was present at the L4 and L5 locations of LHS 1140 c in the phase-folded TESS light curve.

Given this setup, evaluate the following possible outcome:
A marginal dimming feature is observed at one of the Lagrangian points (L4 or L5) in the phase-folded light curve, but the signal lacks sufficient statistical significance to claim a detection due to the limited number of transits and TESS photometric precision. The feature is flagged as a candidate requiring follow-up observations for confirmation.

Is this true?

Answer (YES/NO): YES